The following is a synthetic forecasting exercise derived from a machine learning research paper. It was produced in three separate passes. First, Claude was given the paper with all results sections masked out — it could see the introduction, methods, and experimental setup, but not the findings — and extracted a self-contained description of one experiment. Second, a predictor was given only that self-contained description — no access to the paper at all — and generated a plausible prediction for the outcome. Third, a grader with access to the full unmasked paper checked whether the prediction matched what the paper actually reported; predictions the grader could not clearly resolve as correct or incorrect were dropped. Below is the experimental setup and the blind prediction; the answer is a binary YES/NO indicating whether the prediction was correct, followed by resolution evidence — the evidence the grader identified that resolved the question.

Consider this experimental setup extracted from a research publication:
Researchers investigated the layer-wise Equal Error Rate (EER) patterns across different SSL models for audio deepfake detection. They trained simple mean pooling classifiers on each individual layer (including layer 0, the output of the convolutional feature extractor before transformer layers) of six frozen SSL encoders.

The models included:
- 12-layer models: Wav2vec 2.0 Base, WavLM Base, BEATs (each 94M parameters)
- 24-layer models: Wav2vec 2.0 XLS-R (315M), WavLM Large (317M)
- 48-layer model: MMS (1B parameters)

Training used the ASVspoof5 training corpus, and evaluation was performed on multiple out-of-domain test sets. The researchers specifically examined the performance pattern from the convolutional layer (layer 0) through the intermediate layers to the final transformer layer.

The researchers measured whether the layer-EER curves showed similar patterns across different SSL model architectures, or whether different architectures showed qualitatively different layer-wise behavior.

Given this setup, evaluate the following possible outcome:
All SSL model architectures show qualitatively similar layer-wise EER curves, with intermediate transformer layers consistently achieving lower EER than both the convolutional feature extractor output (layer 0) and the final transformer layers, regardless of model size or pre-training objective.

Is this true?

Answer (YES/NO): YES